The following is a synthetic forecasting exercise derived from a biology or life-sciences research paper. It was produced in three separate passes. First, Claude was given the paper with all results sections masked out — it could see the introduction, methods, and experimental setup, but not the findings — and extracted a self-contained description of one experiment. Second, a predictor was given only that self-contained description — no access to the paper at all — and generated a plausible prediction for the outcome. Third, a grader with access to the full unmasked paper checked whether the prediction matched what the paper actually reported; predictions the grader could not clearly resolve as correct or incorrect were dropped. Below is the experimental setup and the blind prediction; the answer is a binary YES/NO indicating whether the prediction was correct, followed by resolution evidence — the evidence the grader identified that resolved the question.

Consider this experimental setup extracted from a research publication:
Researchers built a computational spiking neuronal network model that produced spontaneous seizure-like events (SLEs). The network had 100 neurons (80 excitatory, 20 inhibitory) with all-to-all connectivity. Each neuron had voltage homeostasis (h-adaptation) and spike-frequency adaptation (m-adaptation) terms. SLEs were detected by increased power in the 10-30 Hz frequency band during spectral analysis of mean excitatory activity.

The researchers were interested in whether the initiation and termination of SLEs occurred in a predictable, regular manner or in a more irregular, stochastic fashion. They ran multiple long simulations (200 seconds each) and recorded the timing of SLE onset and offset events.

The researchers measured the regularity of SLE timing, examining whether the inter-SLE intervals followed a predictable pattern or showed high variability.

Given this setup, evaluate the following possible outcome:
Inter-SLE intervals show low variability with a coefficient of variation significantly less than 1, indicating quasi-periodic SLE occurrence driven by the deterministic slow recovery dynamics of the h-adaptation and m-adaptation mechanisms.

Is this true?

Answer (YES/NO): NO